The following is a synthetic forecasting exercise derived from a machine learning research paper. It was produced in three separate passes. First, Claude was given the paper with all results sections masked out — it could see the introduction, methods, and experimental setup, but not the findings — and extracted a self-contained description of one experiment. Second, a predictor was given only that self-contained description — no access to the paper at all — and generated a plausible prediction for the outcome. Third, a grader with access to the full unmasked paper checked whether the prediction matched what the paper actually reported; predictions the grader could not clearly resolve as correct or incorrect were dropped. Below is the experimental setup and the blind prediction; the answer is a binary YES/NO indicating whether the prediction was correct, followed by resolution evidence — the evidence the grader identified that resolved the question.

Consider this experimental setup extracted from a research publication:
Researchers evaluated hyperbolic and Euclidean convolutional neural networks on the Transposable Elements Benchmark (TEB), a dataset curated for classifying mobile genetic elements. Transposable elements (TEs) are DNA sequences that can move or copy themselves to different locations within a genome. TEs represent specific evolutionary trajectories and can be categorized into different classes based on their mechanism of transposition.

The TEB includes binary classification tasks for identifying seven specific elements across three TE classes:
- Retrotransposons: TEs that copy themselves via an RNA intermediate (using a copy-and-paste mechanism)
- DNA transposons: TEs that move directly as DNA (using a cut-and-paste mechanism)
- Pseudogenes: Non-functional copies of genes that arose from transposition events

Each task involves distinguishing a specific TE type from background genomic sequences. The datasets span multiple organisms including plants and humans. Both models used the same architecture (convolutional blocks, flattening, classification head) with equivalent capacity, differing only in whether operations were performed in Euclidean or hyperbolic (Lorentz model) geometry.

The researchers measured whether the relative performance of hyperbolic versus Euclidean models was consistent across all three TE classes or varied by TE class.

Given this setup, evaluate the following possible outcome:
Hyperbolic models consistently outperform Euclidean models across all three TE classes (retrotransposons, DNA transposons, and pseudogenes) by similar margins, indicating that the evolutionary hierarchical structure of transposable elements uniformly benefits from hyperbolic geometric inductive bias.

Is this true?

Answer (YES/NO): NO